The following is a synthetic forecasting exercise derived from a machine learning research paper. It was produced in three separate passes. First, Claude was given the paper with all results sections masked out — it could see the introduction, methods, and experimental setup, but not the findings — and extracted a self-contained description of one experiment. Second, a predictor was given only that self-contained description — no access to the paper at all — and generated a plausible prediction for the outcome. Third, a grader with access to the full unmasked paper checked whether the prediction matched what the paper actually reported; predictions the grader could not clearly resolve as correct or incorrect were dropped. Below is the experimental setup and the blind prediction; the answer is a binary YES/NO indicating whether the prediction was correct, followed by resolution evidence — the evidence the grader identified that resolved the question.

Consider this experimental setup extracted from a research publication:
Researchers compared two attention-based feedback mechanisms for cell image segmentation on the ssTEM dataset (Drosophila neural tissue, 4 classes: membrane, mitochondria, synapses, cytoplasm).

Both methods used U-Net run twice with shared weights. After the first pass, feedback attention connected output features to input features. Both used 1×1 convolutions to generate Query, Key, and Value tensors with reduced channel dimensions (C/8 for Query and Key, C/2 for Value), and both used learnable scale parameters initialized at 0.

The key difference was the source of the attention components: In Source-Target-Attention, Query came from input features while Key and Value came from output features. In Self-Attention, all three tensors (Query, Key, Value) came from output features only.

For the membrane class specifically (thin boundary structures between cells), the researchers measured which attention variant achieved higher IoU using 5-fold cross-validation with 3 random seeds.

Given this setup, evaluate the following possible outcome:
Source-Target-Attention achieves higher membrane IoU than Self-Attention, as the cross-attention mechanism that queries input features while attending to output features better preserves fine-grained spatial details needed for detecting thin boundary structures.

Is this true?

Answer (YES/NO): NO